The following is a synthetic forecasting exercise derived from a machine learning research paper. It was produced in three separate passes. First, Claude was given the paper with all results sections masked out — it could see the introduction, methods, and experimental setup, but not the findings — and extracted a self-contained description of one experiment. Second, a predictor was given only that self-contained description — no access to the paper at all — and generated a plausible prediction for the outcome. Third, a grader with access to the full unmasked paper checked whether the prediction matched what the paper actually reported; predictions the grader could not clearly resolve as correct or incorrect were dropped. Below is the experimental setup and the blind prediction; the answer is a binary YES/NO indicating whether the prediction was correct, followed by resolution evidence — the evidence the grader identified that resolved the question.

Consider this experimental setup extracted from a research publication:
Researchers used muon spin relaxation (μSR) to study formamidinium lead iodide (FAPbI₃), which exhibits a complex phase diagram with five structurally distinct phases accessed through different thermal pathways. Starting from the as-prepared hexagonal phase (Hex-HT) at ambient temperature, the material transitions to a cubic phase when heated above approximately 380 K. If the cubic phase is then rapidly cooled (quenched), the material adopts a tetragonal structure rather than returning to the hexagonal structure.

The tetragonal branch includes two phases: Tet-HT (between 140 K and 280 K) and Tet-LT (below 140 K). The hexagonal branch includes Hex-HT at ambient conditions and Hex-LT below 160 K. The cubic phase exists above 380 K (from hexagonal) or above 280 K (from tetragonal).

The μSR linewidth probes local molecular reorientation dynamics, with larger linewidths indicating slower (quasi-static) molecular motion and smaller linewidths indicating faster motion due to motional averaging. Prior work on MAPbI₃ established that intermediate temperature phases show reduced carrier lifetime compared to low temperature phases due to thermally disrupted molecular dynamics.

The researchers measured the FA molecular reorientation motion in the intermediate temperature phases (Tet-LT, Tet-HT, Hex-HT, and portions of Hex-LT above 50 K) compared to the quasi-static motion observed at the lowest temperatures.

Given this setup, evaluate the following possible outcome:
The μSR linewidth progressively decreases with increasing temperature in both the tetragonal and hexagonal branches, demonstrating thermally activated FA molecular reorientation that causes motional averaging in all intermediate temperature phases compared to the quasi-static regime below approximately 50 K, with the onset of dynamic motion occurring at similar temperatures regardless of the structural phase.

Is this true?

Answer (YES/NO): NO